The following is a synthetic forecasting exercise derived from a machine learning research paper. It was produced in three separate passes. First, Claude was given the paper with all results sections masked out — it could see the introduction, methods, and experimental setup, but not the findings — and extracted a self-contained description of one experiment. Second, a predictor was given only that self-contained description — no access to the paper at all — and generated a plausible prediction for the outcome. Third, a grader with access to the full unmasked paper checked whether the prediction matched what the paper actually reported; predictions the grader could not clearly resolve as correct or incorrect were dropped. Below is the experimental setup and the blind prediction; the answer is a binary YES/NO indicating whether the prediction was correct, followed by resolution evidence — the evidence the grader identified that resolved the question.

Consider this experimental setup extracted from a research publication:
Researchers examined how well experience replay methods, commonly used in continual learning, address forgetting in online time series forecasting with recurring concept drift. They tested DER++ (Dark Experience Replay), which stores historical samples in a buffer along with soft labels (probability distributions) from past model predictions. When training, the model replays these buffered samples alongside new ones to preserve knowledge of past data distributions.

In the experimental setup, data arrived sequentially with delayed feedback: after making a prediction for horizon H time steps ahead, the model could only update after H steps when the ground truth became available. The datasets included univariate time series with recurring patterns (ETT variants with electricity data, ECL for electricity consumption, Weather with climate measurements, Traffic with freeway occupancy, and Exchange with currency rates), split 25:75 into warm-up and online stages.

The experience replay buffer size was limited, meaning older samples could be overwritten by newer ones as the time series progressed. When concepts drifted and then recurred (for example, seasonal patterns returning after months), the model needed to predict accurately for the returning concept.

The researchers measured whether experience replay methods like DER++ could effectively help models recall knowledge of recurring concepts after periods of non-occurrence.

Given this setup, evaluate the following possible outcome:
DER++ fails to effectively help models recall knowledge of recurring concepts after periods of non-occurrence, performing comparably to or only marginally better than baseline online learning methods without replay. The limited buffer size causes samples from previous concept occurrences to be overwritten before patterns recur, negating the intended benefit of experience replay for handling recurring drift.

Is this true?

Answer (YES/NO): NO